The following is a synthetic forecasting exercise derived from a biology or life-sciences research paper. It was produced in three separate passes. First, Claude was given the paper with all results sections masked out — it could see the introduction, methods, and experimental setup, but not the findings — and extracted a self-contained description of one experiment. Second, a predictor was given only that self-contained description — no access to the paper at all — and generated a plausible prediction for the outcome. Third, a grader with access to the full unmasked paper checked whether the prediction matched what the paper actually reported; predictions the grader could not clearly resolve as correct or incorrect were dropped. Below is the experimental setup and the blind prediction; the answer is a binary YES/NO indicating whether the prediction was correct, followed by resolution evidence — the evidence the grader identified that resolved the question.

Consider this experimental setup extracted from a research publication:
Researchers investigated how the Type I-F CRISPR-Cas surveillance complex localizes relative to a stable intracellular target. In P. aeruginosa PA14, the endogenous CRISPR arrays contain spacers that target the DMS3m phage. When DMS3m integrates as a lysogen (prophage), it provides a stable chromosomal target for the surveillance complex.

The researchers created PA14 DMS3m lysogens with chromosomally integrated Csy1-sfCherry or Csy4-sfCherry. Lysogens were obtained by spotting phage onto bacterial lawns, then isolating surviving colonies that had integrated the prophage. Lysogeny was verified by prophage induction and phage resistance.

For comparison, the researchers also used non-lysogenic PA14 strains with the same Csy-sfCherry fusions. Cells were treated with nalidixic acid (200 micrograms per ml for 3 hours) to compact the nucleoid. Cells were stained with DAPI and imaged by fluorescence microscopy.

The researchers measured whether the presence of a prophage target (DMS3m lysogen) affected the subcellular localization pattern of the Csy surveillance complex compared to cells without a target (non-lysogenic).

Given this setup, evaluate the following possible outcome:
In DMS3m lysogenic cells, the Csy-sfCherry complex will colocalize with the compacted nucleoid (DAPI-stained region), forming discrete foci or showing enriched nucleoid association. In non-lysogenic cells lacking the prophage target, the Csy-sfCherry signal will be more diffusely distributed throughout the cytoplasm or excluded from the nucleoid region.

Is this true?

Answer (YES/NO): NO